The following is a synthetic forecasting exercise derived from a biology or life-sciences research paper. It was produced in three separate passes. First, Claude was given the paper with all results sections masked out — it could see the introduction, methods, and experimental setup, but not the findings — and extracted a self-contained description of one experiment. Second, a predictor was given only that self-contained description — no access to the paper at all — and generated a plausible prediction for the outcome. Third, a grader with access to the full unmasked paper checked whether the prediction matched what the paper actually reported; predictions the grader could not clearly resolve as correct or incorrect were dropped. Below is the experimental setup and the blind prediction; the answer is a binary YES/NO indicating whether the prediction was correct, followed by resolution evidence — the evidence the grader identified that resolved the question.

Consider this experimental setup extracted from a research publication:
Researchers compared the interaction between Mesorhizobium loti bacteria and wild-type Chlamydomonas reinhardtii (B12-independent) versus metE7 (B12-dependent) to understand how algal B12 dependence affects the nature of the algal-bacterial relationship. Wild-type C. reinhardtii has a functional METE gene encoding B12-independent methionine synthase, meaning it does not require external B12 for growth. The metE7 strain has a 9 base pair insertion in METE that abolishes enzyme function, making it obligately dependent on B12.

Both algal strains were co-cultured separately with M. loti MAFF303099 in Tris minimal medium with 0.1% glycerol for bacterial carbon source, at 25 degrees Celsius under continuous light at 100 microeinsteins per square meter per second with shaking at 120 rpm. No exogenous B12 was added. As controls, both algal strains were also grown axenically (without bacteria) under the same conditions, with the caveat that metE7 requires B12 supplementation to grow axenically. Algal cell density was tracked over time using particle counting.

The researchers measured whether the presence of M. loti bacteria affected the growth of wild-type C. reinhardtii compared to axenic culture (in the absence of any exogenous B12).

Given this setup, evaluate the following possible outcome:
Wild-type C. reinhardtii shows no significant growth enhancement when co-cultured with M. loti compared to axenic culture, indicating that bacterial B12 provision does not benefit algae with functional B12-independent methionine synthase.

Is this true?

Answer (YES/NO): YES